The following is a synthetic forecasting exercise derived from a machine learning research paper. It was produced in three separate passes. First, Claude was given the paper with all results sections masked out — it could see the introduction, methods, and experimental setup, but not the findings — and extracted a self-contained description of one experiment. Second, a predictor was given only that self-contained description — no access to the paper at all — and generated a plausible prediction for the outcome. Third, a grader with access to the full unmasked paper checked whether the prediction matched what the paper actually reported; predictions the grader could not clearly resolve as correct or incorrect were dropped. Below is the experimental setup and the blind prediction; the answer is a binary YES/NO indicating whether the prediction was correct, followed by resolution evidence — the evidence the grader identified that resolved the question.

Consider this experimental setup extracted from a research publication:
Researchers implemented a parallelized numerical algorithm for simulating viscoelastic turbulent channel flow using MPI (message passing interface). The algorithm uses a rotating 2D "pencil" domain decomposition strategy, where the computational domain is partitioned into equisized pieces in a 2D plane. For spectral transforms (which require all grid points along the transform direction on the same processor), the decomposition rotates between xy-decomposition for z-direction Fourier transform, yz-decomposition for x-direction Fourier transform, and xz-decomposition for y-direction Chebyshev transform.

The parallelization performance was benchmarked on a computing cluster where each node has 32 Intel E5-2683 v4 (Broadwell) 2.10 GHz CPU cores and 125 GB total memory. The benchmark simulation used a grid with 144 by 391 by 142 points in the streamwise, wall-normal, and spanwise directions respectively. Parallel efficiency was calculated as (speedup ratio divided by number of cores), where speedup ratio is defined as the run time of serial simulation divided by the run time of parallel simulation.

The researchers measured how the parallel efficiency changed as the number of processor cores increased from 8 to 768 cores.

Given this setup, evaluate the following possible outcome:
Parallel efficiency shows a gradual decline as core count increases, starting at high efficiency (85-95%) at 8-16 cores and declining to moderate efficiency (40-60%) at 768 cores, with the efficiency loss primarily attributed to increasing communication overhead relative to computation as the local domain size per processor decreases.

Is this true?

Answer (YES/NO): NO